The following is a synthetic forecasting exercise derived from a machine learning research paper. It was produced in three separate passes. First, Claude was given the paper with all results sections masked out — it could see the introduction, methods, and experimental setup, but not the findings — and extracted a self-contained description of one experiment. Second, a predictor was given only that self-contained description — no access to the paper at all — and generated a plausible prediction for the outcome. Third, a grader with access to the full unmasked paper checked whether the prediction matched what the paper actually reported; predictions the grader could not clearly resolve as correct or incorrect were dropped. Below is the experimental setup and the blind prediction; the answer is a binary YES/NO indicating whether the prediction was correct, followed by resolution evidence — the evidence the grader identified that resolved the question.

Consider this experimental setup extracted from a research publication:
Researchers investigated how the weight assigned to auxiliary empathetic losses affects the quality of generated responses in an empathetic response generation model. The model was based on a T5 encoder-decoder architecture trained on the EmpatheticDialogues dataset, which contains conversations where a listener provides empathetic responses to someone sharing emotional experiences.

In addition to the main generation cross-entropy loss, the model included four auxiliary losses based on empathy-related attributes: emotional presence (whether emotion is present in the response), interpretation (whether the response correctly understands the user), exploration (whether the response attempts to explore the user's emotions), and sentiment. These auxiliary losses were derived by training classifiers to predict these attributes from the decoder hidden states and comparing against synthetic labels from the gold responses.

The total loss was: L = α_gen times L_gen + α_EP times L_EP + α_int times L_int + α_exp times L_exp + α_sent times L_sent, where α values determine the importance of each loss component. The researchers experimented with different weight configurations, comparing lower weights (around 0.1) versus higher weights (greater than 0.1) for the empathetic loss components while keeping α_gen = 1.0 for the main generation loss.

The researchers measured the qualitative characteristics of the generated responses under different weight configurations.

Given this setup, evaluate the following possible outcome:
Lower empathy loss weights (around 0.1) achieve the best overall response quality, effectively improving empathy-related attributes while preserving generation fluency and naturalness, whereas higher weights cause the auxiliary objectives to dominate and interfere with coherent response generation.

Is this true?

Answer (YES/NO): YES